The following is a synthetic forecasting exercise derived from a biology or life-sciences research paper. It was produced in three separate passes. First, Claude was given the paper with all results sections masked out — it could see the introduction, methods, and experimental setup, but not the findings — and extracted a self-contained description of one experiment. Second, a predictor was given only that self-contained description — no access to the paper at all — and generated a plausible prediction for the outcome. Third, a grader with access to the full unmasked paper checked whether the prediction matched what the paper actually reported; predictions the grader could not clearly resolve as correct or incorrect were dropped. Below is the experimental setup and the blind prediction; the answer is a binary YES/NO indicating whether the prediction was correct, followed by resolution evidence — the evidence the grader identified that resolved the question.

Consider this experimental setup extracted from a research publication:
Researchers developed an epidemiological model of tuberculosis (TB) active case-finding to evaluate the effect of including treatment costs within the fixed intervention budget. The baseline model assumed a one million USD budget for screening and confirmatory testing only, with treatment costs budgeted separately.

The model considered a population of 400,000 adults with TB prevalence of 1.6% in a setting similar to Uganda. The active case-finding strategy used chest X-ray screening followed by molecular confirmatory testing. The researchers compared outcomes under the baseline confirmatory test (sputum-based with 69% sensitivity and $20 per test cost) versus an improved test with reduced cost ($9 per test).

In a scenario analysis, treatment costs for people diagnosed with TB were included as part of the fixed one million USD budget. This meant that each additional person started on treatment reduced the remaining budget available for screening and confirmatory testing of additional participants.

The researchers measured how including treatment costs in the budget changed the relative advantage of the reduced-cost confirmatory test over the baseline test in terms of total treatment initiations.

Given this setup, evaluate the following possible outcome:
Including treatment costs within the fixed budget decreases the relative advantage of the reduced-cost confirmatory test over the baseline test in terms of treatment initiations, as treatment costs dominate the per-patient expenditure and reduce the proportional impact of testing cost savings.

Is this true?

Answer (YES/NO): NO